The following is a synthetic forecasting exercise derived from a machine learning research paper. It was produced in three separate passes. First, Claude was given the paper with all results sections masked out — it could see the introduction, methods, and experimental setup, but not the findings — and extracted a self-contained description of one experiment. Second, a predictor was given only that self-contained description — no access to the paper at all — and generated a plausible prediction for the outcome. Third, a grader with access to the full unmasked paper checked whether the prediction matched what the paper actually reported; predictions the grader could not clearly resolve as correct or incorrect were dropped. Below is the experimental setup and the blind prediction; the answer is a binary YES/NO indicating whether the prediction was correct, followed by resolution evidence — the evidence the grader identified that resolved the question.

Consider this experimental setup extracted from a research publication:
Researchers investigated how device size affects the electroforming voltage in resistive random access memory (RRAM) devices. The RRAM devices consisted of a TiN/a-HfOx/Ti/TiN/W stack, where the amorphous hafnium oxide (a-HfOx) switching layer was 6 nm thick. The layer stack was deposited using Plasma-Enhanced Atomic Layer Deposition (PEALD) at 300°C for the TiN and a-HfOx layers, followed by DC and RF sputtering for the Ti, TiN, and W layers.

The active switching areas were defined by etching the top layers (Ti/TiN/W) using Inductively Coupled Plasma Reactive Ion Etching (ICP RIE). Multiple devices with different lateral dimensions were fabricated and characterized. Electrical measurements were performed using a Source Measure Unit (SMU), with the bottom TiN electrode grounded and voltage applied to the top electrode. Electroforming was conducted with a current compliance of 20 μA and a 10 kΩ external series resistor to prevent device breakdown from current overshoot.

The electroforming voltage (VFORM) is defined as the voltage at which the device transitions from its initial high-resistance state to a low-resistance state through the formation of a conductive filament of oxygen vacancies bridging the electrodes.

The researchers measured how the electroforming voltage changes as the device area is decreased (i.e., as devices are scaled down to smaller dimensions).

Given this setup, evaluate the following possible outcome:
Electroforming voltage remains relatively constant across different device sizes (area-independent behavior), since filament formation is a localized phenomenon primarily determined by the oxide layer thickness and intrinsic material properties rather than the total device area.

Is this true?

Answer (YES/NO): NO